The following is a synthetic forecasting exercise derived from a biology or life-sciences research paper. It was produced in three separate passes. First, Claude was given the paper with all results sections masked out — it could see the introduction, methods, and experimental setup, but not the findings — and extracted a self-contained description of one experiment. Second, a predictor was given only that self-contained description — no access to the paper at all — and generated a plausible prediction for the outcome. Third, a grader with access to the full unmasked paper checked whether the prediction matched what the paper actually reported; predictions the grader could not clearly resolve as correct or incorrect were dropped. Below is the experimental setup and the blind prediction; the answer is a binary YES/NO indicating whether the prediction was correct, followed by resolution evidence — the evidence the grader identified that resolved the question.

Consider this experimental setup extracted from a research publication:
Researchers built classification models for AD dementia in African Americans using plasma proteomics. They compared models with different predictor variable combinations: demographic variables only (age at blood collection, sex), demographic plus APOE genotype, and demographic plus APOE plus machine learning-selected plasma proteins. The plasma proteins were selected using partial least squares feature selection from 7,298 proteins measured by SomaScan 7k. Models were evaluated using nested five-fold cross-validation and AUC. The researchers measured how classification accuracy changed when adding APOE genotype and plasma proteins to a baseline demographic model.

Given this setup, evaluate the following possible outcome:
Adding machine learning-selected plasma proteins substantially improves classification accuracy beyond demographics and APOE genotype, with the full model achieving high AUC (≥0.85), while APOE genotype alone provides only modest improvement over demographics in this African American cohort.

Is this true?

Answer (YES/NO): YES